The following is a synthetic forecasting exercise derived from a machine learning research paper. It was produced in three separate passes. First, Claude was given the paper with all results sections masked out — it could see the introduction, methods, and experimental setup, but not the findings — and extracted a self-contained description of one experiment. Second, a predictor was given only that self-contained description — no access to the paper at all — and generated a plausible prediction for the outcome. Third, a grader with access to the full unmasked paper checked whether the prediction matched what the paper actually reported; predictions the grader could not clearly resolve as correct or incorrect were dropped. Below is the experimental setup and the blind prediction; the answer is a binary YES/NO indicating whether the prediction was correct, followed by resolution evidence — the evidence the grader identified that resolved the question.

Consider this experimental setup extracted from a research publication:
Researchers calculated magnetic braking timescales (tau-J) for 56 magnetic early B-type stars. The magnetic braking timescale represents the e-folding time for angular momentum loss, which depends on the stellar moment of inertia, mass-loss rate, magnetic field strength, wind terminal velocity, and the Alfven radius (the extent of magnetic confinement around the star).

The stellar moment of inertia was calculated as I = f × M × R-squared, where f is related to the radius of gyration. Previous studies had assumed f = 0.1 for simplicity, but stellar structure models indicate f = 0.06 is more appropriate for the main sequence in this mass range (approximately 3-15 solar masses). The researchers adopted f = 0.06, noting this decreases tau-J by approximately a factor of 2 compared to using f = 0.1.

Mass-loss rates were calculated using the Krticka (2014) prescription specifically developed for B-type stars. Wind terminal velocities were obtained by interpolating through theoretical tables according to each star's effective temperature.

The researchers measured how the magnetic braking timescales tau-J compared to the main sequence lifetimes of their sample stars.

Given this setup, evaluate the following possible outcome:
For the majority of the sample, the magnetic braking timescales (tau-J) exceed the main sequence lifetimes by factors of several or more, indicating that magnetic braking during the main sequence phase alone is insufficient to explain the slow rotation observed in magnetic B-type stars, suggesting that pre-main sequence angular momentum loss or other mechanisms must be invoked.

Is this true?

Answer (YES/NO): YES